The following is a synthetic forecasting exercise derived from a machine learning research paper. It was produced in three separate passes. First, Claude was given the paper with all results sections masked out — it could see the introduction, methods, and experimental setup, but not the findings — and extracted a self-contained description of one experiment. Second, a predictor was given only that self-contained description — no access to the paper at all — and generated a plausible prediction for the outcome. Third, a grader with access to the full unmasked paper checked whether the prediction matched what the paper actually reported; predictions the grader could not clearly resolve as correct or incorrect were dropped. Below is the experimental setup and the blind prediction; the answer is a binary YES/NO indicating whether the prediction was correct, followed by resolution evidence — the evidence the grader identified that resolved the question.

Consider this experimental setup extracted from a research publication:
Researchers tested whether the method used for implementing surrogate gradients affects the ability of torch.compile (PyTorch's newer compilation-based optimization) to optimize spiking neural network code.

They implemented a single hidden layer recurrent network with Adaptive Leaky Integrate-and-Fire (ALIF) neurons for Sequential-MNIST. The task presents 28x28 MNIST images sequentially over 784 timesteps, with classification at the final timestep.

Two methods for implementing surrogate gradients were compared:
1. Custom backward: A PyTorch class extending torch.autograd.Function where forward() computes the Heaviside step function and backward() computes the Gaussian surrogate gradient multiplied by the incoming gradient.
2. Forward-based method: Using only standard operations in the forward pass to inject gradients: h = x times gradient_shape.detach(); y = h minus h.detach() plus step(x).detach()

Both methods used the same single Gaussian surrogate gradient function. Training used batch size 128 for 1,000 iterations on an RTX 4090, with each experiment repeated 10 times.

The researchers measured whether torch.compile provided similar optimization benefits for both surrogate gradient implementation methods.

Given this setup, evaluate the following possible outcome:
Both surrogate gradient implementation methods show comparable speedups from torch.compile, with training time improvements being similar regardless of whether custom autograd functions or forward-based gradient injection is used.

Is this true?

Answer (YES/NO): NO